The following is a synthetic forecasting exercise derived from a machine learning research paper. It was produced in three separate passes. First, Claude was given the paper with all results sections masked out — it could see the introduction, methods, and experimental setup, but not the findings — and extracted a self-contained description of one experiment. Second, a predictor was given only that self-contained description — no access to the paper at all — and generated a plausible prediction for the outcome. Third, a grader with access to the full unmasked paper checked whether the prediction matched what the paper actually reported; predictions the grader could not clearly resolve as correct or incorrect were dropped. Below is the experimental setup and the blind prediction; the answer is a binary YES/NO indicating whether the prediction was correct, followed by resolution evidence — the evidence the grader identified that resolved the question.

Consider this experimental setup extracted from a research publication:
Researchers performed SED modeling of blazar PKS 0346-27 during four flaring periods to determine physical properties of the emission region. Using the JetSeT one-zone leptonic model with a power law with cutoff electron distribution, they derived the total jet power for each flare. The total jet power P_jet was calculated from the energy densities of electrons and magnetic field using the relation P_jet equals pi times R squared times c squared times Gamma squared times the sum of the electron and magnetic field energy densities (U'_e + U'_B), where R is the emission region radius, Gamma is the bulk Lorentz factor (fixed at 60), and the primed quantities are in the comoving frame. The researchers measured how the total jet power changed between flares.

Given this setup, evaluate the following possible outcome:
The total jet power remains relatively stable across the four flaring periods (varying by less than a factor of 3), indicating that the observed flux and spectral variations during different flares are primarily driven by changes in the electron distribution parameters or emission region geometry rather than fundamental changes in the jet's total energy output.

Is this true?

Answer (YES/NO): YES